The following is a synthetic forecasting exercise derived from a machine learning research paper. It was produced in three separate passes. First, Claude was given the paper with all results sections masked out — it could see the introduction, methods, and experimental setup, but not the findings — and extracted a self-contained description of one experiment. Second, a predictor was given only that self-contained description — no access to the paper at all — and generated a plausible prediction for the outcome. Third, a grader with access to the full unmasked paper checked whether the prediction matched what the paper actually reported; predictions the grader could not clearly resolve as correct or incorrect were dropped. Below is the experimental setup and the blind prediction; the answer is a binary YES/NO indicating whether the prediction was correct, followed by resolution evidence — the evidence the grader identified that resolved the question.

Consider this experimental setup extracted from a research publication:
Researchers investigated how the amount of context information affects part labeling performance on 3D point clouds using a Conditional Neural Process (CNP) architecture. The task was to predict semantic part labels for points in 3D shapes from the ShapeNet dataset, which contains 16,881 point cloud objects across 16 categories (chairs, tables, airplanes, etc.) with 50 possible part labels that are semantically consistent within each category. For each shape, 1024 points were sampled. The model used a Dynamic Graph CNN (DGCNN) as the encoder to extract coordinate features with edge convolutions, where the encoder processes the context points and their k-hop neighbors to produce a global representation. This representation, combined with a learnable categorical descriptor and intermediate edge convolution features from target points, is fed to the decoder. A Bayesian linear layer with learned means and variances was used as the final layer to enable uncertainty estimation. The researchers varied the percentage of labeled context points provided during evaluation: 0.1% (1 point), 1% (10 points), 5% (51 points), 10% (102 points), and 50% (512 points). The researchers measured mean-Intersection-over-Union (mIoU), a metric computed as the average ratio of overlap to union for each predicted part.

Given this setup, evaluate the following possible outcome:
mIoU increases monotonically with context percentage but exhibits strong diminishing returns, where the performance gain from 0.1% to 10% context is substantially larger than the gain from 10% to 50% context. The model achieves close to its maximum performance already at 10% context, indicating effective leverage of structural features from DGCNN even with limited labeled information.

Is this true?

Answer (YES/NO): YES